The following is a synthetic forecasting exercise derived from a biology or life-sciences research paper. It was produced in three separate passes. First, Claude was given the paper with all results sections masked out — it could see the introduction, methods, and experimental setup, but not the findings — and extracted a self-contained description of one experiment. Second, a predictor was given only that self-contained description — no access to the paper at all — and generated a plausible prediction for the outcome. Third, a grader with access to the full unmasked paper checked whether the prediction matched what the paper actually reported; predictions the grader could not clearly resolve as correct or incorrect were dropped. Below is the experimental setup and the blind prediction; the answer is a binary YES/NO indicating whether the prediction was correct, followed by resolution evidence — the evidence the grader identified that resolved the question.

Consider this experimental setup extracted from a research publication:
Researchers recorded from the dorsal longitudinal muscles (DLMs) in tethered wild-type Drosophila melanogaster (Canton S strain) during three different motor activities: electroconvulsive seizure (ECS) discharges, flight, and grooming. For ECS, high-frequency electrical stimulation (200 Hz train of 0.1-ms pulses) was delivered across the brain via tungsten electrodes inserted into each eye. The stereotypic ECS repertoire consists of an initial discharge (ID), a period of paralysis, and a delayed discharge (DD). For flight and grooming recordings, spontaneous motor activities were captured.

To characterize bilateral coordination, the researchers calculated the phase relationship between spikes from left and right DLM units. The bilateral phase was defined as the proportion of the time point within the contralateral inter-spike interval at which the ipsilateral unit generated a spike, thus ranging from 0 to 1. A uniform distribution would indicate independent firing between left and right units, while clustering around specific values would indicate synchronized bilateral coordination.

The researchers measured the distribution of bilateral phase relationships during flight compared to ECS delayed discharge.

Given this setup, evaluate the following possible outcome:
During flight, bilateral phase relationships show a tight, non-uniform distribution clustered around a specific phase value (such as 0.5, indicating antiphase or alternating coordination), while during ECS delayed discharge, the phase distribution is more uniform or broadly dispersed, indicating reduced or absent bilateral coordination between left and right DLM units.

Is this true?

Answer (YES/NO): NO